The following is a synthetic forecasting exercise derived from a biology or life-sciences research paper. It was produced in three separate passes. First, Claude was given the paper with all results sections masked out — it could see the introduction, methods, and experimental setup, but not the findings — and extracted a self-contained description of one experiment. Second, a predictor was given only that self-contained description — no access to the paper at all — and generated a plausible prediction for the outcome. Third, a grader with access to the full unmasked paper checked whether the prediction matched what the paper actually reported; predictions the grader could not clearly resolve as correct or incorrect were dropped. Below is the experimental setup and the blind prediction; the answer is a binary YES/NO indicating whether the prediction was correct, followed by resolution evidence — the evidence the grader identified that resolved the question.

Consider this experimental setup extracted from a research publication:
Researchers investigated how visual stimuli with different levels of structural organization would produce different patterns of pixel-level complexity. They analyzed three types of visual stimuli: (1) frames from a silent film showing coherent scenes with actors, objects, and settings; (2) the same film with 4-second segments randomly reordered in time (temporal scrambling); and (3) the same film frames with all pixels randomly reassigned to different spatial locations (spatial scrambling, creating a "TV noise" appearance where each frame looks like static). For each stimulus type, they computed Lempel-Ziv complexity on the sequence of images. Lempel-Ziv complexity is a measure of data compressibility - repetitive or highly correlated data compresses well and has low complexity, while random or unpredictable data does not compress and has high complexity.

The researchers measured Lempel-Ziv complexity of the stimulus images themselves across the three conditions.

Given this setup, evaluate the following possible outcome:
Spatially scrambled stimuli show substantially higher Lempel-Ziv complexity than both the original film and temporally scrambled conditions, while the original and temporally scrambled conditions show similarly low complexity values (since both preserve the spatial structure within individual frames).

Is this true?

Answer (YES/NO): NO